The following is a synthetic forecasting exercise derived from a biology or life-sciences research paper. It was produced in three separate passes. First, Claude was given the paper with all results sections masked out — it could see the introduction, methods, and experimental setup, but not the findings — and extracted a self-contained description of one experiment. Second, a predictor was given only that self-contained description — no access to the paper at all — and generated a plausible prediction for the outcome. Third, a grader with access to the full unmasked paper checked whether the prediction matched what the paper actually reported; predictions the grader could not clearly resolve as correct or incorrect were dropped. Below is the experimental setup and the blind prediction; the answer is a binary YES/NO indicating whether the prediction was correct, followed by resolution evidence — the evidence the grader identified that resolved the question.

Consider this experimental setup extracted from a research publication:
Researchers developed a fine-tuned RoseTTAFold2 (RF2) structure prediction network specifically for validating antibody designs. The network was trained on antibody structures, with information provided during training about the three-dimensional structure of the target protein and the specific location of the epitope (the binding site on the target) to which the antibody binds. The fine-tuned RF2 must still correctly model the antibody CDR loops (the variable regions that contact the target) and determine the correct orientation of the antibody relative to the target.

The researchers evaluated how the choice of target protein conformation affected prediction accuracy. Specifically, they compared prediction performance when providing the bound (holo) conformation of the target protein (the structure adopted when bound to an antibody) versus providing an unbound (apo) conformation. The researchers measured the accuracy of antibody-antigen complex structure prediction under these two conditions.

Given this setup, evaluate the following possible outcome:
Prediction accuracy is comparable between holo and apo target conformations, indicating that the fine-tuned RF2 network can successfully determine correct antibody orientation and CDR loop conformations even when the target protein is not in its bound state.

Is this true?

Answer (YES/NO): NO